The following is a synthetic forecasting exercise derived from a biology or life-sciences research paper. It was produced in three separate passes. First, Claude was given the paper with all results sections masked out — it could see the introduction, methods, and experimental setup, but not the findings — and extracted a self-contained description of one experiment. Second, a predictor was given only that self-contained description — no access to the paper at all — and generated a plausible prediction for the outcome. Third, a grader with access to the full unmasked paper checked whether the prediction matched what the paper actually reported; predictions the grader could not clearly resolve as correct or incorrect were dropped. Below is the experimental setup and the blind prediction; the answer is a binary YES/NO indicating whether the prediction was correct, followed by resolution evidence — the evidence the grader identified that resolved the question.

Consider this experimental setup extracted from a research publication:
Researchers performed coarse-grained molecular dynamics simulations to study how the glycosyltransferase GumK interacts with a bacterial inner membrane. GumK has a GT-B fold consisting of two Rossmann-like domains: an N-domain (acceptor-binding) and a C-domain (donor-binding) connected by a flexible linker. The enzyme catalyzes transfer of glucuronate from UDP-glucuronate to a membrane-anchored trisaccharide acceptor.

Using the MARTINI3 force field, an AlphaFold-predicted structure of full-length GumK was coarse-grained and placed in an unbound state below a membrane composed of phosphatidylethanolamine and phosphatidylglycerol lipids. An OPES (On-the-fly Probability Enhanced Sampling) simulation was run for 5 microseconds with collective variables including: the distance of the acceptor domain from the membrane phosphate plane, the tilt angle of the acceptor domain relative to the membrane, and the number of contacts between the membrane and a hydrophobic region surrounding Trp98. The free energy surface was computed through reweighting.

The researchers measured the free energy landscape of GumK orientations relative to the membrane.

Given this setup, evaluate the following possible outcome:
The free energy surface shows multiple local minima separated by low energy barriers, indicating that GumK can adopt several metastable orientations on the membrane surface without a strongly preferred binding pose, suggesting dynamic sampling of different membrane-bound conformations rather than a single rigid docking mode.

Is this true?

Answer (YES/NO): NO